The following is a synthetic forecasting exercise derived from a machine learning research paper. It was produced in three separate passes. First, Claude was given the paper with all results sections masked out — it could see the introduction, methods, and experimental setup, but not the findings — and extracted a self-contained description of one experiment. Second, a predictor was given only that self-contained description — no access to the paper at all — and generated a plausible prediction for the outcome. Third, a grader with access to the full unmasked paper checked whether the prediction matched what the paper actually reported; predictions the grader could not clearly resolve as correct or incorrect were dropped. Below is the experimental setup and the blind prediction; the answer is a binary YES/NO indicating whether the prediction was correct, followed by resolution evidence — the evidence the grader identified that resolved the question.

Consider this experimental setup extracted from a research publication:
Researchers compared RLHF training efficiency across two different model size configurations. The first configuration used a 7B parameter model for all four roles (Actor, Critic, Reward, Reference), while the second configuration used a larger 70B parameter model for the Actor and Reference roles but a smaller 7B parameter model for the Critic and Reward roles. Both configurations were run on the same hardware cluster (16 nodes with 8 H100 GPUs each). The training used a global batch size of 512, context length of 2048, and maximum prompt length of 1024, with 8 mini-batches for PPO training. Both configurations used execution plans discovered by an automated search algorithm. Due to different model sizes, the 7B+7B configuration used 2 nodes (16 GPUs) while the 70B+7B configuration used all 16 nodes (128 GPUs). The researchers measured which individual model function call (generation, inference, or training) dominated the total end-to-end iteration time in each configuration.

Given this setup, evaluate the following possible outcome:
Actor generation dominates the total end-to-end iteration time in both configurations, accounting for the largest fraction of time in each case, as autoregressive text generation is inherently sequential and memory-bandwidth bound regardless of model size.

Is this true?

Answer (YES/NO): NO